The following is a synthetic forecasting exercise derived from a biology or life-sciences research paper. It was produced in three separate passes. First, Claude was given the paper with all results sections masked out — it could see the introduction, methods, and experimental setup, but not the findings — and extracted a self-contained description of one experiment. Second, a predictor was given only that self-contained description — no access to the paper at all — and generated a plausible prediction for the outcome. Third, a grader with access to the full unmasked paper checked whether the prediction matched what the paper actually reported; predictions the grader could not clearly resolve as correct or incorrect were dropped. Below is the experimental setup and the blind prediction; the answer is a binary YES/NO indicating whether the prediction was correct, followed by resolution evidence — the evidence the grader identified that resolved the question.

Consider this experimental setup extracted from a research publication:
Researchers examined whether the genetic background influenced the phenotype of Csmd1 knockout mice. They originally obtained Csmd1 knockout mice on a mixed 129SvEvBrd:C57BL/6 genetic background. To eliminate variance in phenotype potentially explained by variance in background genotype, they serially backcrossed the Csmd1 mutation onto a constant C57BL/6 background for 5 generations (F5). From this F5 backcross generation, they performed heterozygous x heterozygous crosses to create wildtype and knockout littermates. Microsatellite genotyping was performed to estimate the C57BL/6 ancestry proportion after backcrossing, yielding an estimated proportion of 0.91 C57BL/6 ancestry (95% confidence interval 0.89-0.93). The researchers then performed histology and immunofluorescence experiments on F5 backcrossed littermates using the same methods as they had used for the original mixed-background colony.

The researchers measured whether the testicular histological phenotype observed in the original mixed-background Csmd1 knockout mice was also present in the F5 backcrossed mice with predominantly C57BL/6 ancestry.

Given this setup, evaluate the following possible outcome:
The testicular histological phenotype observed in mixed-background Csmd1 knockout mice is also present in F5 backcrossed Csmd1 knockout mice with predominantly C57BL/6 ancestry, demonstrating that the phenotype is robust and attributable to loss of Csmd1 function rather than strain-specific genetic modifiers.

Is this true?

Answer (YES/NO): YES